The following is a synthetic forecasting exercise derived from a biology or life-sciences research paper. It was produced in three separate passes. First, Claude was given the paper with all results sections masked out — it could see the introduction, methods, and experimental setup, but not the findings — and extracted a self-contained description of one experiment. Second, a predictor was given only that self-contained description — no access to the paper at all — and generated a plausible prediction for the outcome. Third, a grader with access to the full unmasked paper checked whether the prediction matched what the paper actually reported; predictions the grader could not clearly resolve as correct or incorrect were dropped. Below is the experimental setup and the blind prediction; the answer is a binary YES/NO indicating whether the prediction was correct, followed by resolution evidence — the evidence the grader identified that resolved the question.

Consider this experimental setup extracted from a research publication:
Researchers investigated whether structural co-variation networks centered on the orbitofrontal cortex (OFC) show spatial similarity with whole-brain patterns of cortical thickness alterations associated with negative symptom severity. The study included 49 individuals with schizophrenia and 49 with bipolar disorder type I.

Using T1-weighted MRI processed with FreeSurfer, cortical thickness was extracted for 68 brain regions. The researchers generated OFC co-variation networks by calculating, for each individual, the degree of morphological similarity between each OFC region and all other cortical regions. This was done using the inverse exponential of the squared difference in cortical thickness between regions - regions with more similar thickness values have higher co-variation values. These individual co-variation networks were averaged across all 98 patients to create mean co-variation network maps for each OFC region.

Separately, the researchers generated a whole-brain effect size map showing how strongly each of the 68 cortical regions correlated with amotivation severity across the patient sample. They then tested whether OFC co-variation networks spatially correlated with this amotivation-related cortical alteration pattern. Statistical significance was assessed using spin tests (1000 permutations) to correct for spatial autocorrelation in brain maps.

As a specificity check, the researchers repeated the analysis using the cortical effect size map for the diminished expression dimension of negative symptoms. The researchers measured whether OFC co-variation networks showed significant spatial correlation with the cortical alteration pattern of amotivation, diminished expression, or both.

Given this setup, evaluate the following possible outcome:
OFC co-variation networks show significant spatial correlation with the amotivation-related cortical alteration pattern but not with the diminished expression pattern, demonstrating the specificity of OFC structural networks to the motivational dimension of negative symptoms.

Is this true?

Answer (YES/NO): NO